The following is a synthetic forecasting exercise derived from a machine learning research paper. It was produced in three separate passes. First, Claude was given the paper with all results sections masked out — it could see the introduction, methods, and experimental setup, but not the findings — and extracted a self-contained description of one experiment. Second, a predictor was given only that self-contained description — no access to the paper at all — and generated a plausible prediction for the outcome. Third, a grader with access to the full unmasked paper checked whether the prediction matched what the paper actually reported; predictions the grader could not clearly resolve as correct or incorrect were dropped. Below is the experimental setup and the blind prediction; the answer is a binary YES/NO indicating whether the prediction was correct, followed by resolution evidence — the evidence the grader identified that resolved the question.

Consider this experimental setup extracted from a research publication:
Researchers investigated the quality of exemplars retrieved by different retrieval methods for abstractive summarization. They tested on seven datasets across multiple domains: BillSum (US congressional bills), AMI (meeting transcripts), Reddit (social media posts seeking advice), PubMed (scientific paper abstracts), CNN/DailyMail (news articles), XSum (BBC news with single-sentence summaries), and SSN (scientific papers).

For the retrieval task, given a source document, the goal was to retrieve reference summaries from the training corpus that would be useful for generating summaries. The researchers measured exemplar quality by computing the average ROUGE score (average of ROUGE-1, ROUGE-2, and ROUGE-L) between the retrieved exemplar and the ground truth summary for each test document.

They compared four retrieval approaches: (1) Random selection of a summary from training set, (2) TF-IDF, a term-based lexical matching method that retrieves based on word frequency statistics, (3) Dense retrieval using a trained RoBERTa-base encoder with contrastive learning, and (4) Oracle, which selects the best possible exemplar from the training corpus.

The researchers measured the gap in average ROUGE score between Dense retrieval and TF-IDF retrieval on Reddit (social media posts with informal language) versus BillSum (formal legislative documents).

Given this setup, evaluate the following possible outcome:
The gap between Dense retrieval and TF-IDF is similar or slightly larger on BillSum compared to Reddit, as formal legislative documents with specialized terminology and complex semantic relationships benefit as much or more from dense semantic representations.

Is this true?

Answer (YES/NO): NO